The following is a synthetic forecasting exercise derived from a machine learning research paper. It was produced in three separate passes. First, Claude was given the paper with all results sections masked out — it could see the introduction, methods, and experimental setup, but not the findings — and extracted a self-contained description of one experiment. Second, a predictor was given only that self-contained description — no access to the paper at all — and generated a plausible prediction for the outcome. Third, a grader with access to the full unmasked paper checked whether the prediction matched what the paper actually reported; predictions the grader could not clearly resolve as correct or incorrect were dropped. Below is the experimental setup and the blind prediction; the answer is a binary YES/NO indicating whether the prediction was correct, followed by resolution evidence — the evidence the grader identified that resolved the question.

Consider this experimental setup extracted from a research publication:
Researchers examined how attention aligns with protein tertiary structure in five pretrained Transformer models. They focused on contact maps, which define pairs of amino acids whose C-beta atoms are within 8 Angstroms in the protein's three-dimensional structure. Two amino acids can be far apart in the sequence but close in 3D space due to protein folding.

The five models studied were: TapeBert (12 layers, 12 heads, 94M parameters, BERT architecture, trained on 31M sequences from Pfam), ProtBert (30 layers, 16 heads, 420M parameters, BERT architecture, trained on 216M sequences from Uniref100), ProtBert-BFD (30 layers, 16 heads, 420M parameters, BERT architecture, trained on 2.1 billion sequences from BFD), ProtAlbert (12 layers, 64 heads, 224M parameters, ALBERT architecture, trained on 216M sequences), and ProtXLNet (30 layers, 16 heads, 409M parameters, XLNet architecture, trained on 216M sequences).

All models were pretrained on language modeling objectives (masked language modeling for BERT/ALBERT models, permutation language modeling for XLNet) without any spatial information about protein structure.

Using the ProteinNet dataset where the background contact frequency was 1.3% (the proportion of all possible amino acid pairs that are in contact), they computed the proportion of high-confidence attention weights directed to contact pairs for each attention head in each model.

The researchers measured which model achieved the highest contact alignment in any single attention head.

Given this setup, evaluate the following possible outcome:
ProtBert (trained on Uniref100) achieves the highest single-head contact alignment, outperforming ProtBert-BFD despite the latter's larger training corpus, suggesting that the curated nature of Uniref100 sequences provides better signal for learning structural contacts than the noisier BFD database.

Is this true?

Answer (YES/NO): NO